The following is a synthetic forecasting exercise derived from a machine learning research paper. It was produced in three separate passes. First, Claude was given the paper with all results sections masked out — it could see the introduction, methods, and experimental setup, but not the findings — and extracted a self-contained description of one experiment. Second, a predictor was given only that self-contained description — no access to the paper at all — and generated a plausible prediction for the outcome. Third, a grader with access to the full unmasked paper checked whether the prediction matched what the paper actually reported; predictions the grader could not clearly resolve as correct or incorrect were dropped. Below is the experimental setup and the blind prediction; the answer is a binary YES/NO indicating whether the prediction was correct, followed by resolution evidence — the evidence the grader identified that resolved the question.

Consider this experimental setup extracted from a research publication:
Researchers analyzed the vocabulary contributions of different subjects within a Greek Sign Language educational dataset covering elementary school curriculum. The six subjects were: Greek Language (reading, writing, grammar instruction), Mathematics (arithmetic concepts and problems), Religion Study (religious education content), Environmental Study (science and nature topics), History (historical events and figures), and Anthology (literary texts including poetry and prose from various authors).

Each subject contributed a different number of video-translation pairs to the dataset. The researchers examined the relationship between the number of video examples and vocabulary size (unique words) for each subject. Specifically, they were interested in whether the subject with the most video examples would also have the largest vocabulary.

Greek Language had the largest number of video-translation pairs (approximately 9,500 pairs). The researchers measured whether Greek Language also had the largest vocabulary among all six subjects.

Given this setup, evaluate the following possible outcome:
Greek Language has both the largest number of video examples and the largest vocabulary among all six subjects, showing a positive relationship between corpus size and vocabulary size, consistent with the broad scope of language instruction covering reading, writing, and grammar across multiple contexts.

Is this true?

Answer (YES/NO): NO